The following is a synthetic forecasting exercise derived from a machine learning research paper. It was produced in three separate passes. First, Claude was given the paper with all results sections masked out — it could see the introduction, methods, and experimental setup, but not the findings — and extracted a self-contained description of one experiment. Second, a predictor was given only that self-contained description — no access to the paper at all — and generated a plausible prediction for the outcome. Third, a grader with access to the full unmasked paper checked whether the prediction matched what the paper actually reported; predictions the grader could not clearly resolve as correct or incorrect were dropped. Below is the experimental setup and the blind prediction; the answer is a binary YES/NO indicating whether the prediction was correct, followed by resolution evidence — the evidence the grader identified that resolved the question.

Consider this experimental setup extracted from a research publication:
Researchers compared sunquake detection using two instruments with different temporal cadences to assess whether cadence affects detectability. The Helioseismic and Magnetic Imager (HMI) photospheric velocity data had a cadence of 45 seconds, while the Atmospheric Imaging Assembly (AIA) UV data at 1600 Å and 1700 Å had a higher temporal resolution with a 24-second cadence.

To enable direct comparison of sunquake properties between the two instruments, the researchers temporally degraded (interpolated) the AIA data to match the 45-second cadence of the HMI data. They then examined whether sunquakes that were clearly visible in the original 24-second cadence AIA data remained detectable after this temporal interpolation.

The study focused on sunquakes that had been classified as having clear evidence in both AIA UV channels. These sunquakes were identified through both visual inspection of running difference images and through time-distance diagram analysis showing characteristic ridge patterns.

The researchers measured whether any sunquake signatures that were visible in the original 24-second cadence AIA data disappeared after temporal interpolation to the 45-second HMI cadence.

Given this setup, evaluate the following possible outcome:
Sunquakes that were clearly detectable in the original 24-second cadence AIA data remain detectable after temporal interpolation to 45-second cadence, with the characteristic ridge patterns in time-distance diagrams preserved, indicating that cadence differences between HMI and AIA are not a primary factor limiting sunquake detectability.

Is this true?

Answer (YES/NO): NO